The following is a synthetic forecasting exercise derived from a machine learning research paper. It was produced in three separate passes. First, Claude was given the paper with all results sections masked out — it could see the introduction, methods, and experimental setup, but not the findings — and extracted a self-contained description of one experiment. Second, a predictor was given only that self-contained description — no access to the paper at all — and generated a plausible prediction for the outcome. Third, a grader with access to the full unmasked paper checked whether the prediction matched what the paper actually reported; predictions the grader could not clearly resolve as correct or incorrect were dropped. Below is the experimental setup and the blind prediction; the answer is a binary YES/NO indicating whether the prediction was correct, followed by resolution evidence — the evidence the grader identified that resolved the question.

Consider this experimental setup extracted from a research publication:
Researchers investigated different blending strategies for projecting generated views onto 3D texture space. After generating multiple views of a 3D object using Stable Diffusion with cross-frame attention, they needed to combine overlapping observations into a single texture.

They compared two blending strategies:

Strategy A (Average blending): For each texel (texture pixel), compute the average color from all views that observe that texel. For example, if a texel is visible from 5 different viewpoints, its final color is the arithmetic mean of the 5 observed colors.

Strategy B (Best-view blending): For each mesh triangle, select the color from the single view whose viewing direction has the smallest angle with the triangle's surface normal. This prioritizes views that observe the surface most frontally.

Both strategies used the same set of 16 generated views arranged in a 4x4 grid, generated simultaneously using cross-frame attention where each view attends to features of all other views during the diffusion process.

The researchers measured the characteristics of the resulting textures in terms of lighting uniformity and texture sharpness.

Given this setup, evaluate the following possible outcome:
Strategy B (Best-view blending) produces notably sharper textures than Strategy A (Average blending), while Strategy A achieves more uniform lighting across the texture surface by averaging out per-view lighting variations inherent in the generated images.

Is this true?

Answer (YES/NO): YES